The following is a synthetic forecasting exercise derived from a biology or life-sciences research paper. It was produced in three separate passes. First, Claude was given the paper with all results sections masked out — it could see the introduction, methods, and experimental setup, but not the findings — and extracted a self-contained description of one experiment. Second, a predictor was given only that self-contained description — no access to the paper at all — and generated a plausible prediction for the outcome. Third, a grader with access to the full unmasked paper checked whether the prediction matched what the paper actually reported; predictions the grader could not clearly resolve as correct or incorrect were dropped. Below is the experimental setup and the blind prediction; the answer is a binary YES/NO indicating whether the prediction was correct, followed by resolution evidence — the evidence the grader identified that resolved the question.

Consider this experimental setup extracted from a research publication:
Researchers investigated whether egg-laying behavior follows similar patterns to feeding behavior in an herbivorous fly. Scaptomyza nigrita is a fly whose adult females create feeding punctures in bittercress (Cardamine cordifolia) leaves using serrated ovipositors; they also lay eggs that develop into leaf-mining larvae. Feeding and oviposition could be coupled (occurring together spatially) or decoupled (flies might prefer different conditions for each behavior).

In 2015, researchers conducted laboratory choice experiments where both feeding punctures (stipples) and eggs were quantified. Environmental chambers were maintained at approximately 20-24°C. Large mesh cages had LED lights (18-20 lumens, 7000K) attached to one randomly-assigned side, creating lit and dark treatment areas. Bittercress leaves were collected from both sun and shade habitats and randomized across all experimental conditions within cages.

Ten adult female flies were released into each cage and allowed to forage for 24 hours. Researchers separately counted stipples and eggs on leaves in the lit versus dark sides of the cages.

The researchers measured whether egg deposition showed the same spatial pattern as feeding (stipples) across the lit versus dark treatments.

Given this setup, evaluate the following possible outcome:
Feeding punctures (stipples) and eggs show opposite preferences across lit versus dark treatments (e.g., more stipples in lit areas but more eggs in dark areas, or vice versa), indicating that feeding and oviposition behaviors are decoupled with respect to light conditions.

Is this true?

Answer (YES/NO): NO